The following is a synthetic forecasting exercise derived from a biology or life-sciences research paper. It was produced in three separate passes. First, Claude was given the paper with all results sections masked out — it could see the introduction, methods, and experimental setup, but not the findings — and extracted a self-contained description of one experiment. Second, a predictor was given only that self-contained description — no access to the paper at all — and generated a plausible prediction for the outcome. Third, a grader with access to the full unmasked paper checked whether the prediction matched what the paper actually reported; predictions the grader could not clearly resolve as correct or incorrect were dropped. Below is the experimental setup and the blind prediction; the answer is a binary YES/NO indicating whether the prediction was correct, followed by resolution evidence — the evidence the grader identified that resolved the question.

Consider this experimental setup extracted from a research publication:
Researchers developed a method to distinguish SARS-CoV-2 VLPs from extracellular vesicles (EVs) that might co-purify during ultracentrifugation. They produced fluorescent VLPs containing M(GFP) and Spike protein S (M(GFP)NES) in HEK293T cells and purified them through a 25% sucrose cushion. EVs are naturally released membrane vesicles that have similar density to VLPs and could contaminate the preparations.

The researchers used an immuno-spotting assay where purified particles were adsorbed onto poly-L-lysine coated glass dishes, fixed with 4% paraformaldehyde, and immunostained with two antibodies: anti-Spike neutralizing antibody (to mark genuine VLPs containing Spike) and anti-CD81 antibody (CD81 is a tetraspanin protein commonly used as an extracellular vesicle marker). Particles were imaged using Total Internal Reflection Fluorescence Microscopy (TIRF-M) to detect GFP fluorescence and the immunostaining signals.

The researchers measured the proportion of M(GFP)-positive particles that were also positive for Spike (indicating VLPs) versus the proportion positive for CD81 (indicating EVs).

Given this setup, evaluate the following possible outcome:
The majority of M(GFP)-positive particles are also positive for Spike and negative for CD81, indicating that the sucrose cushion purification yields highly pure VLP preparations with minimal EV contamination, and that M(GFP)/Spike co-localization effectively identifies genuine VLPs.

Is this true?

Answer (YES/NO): NO